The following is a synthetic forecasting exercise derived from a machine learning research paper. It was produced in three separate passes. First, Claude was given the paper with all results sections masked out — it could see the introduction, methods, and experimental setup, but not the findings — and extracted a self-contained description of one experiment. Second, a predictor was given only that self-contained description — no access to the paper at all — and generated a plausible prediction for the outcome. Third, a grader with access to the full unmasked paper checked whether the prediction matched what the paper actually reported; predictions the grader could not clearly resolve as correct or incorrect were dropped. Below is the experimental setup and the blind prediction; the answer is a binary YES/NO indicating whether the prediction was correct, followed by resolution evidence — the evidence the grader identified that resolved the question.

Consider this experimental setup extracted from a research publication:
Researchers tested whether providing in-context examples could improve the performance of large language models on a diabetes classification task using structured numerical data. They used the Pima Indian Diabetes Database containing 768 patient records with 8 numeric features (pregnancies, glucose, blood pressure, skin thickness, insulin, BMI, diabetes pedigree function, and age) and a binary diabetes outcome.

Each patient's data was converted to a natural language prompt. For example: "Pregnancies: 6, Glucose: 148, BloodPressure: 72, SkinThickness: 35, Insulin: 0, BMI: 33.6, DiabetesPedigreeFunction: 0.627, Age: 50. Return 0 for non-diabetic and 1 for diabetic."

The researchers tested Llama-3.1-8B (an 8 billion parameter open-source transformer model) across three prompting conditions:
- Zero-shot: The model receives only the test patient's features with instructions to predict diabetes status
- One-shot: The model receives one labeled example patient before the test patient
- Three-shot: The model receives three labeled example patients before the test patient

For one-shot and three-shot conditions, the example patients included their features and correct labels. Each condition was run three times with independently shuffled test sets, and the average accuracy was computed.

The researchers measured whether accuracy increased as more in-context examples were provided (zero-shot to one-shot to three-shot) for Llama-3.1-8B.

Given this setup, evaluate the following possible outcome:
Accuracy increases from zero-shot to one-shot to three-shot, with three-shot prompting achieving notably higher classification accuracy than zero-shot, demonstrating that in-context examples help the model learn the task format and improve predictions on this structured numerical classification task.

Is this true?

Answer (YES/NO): NO